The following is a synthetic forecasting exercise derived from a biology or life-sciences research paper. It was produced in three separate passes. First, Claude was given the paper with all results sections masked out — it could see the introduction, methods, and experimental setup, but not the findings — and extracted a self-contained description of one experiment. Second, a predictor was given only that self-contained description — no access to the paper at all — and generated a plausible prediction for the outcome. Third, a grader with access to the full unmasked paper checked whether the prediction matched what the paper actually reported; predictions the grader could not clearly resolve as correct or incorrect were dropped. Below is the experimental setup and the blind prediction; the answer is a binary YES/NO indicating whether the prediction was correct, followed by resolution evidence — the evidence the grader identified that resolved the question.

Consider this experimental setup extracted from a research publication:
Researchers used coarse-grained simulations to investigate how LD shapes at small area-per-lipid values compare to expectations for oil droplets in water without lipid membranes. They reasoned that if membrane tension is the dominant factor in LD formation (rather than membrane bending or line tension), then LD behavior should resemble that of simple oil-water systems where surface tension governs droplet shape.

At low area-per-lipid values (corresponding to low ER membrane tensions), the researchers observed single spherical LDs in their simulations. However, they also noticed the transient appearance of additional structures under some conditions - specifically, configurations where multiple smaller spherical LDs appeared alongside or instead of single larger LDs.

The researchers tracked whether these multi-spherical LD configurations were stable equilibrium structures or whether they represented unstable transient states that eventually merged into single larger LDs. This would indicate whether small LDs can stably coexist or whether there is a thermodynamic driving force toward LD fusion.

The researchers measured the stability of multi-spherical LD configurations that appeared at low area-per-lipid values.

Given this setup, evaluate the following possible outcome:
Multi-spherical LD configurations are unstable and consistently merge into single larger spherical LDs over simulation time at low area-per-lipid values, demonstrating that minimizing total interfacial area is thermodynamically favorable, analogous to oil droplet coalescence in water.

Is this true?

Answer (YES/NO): YES